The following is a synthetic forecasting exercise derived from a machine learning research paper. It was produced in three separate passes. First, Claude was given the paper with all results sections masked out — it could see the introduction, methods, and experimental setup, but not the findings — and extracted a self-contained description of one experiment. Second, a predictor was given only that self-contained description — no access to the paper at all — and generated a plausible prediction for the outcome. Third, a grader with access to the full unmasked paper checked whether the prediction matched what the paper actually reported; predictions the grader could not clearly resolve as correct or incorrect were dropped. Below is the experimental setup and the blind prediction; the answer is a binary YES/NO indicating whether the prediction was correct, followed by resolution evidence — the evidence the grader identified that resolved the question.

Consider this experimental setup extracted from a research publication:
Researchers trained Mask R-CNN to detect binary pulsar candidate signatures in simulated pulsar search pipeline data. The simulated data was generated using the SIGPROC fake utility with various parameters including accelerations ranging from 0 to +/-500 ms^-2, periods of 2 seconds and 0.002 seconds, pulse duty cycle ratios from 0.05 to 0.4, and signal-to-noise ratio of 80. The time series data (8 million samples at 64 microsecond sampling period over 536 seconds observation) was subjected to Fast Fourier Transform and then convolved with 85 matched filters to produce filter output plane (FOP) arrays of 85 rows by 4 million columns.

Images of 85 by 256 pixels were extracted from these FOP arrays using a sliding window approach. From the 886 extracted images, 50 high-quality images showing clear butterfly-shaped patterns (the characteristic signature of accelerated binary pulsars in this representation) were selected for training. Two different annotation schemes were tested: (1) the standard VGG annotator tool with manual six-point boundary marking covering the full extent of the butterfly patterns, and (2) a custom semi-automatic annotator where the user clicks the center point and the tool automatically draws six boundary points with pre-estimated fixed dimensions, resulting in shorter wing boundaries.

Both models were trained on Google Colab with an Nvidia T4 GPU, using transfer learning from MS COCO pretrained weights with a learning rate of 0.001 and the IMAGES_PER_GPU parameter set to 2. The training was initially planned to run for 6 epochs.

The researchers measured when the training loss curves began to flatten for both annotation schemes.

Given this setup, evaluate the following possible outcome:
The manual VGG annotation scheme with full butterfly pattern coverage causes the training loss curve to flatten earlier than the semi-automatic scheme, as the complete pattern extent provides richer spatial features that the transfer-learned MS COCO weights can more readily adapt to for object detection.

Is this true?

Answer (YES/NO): NO